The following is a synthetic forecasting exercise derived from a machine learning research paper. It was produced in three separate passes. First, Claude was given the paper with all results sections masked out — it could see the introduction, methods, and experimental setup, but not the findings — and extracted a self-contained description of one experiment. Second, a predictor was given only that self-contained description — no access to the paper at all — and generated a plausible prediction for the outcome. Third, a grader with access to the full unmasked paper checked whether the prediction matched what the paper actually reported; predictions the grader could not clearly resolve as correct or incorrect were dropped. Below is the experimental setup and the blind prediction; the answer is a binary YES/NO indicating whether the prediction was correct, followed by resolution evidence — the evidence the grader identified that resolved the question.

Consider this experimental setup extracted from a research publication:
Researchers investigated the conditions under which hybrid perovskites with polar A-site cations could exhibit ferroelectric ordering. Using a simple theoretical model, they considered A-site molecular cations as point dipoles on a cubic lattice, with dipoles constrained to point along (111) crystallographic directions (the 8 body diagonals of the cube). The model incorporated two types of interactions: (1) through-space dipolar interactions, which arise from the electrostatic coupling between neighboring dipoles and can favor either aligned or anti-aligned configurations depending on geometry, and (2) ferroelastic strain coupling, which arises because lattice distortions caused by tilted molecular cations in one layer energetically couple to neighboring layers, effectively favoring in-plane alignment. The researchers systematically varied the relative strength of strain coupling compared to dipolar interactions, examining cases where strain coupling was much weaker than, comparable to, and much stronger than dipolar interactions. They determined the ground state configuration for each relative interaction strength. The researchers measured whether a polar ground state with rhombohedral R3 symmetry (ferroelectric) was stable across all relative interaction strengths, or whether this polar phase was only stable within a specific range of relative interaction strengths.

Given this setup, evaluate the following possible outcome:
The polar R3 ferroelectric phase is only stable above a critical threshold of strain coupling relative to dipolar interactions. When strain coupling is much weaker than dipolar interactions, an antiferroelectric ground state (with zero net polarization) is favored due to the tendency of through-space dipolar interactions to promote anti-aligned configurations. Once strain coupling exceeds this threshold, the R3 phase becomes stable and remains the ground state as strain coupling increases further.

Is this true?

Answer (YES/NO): YES